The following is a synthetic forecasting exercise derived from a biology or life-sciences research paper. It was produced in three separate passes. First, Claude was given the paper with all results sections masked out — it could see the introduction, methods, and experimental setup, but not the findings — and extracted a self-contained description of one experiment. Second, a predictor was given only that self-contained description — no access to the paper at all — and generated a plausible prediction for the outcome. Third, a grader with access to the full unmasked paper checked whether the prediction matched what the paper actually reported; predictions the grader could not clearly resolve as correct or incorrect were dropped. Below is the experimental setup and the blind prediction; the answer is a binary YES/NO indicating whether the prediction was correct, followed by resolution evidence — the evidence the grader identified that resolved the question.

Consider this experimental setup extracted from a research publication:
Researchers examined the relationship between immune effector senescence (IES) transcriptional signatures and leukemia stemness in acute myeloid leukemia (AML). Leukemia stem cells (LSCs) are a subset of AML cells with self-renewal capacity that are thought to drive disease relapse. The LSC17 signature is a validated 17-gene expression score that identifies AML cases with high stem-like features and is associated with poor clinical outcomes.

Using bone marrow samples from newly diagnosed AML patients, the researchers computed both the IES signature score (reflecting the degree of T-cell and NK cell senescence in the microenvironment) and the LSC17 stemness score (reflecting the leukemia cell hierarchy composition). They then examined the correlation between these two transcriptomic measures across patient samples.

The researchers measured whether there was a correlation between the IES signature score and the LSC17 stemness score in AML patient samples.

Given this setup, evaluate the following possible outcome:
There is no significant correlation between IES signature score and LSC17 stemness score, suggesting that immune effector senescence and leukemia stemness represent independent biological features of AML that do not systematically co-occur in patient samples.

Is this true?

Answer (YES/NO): NO